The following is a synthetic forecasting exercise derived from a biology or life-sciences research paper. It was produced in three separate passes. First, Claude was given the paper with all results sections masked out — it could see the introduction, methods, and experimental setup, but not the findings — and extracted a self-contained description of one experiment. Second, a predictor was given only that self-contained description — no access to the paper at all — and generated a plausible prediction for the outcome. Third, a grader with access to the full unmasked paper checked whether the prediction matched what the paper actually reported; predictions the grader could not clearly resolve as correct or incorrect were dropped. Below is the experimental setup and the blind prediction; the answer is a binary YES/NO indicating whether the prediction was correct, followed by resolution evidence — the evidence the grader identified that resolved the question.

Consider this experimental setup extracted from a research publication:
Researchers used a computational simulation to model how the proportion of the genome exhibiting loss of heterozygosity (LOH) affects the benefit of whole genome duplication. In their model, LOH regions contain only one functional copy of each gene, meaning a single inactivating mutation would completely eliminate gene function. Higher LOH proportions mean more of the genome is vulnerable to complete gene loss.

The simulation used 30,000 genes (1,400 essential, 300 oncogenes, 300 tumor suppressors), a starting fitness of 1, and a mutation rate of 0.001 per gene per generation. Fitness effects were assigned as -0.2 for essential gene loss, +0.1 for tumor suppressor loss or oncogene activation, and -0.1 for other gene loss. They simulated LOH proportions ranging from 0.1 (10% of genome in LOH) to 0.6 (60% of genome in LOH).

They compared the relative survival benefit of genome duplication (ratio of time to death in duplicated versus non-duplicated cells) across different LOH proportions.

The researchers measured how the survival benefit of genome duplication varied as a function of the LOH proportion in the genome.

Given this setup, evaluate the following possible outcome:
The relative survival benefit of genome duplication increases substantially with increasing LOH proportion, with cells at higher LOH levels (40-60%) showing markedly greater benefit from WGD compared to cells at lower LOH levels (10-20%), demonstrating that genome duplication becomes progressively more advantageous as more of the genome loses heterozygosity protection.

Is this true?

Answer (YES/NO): YES